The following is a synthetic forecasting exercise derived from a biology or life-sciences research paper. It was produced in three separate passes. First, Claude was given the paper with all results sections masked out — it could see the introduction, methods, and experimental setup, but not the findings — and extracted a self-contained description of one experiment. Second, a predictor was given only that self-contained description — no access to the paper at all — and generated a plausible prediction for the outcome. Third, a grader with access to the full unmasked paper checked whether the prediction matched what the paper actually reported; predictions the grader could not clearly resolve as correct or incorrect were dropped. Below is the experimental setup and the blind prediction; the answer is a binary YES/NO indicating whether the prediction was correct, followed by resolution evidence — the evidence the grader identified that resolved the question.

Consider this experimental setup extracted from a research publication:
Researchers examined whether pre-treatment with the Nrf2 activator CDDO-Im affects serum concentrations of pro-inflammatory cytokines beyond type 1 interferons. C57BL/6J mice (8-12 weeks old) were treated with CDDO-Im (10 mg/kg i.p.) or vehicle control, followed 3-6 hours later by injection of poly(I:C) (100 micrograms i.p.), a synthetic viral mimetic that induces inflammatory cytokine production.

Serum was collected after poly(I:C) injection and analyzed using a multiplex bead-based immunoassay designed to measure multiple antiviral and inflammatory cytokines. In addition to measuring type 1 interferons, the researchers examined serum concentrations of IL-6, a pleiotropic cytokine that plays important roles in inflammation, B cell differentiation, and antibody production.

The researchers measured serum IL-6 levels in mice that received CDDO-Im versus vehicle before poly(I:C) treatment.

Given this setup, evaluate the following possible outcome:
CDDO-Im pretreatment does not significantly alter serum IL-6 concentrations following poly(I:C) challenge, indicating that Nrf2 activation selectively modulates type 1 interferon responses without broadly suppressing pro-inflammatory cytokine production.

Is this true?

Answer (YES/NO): NO